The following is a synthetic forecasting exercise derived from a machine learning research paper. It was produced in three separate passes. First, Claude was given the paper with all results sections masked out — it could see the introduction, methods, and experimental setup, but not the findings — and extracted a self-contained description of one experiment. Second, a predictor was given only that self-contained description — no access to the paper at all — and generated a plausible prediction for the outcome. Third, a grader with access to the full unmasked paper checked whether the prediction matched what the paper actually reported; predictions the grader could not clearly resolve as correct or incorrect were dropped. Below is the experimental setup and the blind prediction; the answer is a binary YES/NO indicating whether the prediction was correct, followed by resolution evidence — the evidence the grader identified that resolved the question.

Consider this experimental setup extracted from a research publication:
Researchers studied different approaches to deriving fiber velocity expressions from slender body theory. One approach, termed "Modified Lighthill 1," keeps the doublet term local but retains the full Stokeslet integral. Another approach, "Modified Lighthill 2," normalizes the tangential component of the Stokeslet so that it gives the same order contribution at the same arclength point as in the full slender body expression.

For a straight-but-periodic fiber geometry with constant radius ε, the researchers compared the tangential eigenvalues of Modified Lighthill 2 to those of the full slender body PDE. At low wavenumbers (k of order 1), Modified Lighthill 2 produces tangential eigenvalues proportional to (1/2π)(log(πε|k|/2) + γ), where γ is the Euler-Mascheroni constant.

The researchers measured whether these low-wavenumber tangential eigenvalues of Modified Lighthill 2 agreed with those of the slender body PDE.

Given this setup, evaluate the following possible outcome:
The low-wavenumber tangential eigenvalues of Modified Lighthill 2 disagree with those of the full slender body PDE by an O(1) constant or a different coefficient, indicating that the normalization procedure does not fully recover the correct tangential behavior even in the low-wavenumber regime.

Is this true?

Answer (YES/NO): YES